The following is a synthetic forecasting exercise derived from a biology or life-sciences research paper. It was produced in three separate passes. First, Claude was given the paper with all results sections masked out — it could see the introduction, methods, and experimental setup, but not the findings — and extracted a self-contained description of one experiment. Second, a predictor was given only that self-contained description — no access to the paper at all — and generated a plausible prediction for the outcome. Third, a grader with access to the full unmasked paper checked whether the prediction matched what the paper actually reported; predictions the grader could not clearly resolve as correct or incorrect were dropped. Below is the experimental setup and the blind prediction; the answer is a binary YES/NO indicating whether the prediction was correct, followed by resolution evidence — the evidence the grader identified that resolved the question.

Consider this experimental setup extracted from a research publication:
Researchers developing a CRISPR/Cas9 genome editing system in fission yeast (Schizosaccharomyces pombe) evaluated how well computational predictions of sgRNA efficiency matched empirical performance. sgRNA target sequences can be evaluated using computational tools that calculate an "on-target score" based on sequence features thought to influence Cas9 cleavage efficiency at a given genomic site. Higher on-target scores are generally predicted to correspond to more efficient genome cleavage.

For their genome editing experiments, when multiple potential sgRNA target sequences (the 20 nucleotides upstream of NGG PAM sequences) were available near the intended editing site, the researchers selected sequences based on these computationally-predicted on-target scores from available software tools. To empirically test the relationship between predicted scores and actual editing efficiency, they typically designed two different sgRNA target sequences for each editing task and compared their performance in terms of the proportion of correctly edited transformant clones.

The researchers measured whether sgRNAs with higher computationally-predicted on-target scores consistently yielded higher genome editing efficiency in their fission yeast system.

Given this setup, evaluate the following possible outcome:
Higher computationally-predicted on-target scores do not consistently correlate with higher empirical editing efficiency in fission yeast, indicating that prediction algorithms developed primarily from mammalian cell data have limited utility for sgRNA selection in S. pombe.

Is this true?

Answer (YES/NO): NO